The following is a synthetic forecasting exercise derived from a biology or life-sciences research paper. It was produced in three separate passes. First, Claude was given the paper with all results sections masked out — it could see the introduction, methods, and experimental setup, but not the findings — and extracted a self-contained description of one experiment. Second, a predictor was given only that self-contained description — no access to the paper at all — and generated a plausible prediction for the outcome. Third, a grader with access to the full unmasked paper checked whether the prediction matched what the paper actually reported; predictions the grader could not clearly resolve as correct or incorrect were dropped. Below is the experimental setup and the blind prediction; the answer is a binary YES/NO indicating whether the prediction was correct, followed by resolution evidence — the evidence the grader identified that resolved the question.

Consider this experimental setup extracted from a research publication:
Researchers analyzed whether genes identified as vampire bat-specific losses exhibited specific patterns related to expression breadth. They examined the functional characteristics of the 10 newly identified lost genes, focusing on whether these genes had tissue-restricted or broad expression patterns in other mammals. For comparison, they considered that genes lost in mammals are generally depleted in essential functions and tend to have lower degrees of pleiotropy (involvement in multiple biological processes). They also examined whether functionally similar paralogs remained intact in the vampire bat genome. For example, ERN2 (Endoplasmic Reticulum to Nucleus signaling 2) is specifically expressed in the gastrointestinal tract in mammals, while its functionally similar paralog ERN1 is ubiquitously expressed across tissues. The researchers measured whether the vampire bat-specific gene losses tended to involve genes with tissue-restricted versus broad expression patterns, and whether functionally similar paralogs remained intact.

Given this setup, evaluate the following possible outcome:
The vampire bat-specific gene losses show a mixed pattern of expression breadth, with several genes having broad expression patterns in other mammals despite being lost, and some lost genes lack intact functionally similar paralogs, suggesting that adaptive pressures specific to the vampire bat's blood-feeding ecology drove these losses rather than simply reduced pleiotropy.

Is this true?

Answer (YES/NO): NO